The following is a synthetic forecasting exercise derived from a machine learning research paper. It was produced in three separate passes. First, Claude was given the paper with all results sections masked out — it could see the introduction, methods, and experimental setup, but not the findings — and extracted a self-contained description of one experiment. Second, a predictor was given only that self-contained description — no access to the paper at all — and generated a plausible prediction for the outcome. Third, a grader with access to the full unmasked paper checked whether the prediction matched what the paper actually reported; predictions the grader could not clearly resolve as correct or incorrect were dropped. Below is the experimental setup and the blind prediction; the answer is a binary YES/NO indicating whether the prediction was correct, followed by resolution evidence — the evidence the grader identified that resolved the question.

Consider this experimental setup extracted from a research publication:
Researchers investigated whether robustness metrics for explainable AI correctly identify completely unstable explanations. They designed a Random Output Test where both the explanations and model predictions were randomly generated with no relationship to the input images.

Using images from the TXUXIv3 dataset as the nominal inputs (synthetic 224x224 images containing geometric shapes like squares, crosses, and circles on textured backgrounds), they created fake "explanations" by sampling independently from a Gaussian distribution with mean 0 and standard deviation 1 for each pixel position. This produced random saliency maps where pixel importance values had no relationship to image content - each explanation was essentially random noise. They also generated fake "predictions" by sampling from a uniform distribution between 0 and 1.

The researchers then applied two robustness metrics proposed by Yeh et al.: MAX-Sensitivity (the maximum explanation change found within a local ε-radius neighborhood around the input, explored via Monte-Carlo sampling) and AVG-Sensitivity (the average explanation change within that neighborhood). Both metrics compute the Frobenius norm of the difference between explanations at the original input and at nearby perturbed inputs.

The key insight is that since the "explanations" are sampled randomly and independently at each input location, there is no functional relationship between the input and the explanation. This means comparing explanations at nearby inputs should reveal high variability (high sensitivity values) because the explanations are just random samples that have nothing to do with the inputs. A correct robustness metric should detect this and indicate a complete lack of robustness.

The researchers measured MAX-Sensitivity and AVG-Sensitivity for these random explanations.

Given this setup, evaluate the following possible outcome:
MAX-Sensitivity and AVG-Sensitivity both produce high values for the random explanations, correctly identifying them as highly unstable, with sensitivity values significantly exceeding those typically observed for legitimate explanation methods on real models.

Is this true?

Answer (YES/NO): NO